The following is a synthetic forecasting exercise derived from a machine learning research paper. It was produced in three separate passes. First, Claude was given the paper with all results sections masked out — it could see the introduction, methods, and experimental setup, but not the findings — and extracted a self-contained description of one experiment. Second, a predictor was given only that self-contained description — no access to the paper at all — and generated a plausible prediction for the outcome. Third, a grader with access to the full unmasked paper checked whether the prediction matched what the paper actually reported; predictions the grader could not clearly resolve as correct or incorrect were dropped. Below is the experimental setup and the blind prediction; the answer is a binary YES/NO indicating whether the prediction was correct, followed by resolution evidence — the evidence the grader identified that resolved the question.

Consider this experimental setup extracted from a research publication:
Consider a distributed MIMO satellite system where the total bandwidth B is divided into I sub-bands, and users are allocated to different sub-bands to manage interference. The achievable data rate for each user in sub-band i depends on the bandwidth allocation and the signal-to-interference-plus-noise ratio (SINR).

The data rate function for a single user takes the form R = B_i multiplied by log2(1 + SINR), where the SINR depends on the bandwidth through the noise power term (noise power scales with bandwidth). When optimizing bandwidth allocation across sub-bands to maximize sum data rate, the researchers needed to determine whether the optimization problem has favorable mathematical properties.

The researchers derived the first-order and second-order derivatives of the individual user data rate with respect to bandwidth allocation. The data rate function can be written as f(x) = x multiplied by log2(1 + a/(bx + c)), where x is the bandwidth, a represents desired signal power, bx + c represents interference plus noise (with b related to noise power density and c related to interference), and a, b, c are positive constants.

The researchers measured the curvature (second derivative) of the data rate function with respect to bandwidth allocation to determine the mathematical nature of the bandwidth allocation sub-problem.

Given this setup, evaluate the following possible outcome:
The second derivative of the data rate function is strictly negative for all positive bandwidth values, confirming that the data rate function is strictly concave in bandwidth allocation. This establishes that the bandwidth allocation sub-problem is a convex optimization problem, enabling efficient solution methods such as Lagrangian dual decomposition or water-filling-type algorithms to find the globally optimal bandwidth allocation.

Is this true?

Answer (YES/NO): YES